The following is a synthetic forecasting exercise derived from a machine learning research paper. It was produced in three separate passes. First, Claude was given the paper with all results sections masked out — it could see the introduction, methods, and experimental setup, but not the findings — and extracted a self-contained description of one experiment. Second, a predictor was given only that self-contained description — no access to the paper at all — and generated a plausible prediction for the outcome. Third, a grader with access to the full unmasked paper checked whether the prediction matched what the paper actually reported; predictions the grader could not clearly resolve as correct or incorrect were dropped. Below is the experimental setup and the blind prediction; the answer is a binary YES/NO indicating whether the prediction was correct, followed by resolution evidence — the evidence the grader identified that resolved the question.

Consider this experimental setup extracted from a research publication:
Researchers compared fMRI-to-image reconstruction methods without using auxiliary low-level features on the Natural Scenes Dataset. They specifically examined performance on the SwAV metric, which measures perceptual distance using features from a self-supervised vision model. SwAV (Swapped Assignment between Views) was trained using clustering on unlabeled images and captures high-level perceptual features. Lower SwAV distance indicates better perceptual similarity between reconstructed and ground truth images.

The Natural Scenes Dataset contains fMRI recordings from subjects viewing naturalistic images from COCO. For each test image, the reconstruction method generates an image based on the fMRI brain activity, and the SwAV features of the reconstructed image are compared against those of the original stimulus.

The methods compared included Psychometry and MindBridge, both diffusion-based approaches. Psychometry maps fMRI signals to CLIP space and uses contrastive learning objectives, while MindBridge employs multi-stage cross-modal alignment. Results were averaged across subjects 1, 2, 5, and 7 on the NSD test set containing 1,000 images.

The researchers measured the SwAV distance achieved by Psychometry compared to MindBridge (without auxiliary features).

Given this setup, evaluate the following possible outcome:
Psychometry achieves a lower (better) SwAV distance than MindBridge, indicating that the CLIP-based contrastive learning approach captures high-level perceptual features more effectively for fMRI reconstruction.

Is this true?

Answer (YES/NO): YES